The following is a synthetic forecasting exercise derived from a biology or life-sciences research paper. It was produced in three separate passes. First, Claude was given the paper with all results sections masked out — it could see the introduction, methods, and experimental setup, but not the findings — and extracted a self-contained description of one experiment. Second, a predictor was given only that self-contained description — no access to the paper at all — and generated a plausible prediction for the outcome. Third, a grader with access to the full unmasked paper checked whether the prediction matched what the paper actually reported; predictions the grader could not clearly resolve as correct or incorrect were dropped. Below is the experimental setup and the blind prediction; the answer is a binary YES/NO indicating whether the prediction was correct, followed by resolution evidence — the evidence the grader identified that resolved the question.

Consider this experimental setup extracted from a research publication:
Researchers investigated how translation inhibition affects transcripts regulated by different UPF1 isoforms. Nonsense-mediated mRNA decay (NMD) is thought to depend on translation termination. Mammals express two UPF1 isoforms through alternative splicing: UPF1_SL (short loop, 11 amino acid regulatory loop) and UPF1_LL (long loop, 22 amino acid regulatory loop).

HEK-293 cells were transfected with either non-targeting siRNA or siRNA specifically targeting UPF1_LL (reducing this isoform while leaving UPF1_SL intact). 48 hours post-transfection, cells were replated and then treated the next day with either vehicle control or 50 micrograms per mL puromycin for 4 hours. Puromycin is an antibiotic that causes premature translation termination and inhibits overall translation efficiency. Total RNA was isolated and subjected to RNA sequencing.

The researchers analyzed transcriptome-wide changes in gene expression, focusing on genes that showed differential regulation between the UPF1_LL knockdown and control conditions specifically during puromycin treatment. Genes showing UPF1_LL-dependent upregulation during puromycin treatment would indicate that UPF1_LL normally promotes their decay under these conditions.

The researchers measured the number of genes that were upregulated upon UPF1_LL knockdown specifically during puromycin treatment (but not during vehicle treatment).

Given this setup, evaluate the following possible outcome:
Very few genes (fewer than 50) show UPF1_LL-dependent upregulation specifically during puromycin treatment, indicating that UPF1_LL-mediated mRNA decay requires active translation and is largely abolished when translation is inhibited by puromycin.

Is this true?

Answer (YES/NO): NO